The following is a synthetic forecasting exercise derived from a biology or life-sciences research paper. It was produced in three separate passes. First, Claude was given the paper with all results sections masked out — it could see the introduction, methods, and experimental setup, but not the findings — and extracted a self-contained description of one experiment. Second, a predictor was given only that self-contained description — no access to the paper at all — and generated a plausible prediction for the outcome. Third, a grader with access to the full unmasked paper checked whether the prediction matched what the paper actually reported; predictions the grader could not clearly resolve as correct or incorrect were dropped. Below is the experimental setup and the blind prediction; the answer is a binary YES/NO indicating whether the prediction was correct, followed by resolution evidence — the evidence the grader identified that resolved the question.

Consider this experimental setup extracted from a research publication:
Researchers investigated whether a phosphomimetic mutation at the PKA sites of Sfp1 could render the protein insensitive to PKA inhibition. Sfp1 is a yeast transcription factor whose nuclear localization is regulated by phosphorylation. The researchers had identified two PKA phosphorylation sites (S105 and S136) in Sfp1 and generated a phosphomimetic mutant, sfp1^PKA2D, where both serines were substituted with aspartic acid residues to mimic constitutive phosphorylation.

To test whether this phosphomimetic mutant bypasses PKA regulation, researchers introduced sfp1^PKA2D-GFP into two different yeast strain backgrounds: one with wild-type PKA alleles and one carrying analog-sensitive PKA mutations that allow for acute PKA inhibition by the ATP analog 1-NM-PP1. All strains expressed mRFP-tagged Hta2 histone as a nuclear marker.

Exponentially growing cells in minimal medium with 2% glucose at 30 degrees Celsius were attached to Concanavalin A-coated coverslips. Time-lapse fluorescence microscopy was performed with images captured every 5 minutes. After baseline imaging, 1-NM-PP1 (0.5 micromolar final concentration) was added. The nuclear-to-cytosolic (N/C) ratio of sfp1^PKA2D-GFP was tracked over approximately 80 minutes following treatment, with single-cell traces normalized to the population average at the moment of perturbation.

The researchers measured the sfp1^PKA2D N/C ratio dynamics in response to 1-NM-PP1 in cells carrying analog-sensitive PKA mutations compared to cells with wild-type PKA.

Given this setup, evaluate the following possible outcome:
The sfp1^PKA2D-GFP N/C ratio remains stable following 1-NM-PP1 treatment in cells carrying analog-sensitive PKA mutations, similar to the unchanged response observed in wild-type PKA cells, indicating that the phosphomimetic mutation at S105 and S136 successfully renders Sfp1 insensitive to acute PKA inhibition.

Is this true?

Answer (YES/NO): NO